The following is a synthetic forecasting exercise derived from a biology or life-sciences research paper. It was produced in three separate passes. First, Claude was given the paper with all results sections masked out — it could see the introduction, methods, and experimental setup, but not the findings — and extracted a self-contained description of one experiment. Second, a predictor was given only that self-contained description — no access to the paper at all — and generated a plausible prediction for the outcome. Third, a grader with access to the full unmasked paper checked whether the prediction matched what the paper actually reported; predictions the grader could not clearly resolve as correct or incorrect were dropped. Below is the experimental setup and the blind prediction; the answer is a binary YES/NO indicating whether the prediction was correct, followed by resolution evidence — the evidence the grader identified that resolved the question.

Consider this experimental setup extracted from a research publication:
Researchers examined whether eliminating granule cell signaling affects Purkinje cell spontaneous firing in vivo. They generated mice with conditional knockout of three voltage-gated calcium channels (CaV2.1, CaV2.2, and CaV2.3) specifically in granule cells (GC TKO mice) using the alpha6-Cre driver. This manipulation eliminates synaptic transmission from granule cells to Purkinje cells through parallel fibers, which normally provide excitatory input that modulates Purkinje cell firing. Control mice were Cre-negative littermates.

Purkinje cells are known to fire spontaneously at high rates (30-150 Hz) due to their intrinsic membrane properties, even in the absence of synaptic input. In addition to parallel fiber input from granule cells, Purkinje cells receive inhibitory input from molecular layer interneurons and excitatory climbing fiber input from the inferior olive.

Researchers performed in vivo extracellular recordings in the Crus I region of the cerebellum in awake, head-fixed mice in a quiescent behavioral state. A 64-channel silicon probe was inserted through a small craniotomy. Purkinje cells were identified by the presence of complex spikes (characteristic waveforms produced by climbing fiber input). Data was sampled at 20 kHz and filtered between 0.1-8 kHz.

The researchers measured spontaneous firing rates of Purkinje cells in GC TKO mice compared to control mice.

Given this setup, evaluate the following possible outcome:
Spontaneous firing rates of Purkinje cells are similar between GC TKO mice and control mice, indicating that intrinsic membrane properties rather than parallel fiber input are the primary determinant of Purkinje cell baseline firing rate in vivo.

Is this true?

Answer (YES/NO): YES